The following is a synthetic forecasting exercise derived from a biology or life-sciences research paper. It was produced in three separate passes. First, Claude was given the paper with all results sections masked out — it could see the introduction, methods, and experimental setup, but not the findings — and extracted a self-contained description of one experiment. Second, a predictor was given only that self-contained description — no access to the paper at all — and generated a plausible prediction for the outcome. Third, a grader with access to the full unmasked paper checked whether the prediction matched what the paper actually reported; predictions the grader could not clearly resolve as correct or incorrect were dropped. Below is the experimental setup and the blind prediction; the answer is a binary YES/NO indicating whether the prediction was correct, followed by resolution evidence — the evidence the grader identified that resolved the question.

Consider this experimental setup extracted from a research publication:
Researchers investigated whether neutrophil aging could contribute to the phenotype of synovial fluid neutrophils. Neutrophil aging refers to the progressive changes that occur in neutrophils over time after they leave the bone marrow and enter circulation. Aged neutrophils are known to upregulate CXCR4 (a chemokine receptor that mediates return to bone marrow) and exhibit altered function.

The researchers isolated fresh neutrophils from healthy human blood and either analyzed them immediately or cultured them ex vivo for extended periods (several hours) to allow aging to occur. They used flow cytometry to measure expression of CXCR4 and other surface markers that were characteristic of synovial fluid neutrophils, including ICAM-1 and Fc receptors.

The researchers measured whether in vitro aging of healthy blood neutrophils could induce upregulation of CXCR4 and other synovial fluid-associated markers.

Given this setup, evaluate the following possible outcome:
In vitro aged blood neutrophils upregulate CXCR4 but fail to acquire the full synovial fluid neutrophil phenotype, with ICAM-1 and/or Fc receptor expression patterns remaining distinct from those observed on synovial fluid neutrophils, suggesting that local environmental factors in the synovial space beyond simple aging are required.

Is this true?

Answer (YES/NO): YES